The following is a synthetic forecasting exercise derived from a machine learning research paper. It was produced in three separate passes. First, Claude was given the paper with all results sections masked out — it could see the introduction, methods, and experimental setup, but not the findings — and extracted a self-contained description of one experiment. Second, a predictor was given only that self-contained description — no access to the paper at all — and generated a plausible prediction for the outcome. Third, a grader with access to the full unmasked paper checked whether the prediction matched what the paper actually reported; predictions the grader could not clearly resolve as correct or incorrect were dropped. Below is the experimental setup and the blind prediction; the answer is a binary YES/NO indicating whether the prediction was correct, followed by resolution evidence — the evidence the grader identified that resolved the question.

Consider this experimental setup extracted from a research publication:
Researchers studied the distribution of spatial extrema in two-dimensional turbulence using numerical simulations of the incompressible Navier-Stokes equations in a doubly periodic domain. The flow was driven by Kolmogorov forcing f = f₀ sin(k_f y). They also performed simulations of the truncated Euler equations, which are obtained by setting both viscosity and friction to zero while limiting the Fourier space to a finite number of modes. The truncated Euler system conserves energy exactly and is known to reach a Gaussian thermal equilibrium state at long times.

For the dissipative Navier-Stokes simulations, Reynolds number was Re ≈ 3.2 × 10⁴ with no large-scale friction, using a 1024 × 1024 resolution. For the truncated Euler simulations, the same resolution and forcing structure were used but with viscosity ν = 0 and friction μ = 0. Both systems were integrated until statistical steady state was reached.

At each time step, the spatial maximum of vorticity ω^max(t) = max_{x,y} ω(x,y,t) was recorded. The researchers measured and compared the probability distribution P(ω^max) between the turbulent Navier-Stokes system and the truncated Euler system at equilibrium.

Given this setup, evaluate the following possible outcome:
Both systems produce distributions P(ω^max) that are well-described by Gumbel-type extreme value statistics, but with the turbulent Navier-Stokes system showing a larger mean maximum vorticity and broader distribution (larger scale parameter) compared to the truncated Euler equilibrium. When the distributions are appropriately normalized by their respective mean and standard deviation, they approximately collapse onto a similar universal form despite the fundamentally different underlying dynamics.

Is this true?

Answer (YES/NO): NO